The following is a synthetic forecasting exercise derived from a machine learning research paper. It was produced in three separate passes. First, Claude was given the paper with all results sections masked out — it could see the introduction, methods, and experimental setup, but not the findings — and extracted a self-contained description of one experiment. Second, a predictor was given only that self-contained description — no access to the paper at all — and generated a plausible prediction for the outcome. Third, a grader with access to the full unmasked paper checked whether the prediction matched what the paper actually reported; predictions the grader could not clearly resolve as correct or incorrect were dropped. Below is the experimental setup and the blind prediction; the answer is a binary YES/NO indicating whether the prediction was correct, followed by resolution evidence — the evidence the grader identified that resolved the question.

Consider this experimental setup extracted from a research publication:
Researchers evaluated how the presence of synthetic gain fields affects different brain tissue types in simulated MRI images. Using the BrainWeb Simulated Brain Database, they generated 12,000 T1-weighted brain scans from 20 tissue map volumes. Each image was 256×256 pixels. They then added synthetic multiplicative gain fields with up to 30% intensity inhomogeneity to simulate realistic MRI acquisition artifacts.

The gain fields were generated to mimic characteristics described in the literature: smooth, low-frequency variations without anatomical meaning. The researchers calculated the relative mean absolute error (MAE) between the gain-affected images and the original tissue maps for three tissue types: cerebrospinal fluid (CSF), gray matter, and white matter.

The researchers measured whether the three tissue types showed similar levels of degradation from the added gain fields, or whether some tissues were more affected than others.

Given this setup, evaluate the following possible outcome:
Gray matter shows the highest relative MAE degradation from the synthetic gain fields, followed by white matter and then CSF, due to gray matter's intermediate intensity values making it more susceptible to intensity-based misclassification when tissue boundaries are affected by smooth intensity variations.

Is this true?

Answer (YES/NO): NO